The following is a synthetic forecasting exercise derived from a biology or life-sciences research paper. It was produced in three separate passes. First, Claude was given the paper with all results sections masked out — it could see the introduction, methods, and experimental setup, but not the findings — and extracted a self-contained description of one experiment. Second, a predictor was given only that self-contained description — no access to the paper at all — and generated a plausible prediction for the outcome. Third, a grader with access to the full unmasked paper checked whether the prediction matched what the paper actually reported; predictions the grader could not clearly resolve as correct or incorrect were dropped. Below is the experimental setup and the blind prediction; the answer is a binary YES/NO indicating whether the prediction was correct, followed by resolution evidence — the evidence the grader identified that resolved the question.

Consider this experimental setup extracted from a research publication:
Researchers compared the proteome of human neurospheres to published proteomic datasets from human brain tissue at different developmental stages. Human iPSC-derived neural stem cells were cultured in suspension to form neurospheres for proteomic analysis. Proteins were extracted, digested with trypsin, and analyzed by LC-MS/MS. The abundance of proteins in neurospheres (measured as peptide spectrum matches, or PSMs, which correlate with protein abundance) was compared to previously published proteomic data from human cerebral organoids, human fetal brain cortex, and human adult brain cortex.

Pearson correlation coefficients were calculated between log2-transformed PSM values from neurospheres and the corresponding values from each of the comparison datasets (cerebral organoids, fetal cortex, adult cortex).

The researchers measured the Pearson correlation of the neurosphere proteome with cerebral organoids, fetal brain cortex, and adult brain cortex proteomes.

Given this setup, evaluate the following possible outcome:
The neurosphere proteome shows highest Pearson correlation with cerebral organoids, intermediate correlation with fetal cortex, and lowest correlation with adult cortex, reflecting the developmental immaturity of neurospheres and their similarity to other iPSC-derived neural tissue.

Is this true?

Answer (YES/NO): NO